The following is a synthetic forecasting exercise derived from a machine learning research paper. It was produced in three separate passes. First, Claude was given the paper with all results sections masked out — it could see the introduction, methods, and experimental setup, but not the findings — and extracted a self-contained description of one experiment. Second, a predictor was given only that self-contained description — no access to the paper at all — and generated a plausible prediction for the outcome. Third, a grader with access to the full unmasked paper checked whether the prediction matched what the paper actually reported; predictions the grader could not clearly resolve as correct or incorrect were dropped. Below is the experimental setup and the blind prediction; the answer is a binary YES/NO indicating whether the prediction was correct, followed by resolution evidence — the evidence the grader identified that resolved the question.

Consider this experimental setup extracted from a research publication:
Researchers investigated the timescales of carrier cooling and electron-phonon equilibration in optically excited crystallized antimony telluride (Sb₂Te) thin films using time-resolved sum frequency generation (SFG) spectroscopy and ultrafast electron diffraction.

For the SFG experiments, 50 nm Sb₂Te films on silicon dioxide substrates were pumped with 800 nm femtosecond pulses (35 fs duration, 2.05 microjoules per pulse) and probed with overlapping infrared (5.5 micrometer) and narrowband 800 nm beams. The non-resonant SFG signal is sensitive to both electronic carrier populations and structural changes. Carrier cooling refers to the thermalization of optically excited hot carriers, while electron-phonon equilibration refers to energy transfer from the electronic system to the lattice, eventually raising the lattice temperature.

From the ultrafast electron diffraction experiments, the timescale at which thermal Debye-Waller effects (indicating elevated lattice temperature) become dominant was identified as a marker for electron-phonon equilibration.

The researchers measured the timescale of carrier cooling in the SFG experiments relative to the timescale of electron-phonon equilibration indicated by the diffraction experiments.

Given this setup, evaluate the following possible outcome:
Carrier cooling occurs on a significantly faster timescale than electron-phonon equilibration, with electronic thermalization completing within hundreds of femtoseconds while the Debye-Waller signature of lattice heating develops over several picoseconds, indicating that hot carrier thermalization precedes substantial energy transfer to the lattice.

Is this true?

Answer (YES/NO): NO